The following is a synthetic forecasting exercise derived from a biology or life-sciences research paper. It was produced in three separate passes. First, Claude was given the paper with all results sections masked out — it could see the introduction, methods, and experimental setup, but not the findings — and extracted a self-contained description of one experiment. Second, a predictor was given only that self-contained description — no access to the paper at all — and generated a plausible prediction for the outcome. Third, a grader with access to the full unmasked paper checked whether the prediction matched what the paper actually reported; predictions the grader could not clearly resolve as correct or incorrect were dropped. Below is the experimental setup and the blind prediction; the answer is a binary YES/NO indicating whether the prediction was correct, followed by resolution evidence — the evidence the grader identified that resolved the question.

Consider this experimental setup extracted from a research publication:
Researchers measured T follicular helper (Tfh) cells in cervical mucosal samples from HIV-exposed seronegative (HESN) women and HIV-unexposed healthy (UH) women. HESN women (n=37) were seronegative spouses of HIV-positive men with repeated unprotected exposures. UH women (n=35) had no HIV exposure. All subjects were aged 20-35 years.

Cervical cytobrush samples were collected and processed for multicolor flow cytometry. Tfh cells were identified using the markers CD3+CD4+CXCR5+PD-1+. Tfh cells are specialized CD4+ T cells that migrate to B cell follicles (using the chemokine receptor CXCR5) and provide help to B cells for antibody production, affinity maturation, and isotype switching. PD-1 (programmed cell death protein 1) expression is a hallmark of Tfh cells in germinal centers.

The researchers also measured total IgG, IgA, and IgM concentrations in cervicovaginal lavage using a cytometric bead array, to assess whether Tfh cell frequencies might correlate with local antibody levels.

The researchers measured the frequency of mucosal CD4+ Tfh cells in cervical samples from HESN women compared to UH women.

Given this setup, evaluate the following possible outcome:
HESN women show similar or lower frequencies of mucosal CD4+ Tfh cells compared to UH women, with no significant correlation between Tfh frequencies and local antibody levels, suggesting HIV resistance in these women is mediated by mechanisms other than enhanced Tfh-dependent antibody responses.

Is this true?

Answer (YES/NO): NO